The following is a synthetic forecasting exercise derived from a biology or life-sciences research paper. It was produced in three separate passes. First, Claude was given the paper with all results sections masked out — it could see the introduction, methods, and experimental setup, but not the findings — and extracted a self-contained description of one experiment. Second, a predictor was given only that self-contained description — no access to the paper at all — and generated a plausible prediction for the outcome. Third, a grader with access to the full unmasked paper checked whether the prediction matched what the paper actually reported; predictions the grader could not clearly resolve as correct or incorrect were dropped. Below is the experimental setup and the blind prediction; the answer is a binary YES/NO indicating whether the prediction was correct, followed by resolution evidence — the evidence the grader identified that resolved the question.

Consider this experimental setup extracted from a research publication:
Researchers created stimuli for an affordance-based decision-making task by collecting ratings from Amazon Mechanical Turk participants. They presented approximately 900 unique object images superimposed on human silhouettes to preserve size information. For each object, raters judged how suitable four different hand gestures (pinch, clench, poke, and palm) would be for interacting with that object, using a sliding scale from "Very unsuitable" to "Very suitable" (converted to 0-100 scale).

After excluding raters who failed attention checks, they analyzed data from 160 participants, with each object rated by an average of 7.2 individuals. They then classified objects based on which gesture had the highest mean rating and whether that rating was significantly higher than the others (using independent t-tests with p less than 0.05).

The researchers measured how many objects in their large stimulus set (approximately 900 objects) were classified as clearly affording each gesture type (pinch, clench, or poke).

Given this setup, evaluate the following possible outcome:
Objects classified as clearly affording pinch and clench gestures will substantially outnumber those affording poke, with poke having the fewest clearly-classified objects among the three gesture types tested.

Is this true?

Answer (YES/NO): YES